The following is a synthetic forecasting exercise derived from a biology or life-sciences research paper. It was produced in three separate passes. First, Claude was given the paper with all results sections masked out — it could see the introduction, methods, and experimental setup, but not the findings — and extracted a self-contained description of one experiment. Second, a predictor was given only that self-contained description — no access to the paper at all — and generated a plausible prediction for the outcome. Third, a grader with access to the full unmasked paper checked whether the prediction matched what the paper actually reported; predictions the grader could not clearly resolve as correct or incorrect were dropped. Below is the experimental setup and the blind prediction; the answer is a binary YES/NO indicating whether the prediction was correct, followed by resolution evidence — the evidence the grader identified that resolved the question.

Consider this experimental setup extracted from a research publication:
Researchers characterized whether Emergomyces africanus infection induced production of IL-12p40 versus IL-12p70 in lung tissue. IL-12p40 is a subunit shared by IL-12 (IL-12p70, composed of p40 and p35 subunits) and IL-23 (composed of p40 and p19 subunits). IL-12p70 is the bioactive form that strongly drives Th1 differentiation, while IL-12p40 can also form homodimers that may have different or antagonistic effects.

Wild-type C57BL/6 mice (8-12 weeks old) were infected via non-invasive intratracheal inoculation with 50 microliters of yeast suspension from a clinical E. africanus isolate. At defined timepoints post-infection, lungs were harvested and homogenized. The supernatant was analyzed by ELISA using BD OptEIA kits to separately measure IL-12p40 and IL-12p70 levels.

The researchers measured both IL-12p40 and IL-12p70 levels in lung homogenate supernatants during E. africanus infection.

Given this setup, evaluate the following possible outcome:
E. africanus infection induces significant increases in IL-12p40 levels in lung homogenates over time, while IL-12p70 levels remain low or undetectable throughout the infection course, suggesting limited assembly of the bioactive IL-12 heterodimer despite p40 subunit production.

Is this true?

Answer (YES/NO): YES